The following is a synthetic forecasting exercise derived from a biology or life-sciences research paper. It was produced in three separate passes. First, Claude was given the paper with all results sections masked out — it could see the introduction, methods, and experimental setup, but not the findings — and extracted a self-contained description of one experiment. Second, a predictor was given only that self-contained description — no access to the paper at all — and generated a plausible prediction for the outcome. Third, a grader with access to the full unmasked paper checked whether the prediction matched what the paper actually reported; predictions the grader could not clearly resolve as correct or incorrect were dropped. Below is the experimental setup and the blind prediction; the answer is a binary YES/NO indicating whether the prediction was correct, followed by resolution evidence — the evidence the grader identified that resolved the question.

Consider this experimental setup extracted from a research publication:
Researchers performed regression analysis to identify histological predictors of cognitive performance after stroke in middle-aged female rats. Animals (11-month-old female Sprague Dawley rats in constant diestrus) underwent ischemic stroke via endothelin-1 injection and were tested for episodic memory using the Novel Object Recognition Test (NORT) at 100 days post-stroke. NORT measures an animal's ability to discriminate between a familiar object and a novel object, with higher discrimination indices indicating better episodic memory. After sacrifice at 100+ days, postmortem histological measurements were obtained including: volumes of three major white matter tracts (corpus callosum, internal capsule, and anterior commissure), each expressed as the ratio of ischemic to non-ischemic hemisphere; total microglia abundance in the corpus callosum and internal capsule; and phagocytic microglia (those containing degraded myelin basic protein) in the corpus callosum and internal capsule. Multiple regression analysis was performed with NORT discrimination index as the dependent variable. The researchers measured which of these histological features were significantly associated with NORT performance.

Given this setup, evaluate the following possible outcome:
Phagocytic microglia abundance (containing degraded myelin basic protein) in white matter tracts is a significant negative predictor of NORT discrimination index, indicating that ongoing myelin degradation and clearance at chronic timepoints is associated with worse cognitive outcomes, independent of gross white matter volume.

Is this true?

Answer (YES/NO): YES